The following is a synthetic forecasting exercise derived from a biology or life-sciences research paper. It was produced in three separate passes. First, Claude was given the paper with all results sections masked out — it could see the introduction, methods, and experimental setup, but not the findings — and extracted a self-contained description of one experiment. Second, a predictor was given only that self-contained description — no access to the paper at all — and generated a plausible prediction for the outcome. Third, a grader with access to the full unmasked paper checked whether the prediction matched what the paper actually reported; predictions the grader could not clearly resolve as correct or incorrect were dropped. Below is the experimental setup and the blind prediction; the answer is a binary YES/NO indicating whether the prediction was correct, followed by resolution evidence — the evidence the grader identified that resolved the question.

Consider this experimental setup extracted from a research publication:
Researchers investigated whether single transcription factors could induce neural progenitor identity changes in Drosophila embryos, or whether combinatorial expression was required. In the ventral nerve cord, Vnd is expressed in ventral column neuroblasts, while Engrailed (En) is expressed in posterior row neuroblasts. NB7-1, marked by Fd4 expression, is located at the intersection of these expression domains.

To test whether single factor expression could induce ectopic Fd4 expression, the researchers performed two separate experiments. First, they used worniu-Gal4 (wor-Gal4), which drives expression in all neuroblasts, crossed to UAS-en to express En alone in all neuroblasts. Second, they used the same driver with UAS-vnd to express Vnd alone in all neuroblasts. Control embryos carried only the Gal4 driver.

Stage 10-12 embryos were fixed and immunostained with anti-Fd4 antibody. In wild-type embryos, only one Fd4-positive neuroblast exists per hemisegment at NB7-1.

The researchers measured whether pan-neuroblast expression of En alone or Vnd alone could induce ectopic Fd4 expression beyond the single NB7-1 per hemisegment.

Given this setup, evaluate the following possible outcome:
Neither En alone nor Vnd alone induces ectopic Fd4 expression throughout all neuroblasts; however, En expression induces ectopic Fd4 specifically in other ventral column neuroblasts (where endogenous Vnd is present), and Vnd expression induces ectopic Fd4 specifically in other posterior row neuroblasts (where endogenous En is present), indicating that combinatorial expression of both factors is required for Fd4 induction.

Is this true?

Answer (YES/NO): YES